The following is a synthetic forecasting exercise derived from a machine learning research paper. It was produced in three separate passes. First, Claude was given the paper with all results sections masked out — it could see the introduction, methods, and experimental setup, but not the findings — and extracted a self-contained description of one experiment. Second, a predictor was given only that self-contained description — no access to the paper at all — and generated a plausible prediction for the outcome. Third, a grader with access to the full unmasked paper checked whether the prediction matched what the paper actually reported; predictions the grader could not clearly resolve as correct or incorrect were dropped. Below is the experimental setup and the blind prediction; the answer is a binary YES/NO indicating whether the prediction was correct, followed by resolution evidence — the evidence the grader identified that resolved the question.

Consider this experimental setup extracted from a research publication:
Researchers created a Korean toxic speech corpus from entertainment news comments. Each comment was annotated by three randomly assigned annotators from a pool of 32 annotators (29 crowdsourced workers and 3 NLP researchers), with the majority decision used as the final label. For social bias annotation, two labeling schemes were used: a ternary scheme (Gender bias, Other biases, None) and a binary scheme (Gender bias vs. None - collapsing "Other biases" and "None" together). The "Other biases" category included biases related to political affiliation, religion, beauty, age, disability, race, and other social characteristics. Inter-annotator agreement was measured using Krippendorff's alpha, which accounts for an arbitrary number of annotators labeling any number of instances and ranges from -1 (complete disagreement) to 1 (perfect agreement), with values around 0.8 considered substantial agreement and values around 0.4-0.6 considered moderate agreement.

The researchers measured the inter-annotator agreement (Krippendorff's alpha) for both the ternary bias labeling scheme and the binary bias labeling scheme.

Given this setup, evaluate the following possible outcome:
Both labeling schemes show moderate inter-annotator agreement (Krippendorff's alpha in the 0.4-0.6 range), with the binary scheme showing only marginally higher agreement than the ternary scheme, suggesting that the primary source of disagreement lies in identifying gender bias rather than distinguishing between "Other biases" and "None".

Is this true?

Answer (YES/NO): NO